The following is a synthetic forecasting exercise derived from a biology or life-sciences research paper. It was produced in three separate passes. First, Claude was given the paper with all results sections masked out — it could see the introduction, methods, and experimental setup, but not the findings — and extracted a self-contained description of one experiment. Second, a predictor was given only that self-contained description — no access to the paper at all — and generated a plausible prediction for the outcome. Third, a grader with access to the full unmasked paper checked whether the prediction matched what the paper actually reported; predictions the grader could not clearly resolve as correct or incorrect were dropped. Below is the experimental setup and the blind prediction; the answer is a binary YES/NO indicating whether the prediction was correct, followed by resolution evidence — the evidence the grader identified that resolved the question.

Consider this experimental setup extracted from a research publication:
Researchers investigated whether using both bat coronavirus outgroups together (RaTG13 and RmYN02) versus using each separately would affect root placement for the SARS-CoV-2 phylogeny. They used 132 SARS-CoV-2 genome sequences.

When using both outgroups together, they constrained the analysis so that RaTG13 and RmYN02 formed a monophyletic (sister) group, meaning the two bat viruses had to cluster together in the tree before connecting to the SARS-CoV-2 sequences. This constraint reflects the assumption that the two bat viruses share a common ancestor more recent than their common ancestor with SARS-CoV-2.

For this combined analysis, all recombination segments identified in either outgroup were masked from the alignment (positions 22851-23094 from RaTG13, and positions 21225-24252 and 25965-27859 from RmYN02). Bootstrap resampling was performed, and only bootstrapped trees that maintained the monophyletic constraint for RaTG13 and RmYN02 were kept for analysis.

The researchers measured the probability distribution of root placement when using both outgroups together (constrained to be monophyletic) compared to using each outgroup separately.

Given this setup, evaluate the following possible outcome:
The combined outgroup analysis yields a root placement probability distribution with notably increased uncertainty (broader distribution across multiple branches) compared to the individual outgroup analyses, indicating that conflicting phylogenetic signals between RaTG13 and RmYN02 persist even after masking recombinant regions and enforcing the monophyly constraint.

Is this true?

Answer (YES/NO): NO